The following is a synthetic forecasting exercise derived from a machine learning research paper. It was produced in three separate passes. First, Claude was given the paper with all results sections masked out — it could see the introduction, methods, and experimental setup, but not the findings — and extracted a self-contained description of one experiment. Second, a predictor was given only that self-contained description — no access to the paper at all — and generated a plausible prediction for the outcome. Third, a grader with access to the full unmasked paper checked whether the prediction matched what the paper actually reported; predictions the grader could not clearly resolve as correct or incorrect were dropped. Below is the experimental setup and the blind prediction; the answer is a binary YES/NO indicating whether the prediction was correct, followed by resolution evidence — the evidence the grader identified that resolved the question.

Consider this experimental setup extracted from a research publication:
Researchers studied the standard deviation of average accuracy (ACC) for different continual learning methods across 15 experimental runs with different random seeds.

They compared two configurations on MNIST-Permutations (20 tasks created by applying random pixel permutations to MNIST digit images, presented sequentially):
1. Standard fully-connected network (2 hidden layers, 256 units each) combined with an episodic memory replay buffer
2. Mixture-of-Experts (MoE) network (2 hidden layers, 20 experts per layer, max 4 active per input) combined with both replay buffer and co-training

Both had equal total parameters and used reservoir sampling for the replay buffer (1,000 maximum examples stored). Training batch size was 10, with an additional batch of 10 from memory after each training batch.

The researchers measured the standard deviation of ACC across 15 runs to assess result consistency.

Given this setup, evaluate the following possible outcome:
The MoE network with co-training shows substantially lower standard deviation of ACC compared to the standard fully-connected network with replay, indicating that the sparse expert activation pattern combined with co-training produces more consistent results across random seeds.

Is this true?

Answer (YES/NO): NO